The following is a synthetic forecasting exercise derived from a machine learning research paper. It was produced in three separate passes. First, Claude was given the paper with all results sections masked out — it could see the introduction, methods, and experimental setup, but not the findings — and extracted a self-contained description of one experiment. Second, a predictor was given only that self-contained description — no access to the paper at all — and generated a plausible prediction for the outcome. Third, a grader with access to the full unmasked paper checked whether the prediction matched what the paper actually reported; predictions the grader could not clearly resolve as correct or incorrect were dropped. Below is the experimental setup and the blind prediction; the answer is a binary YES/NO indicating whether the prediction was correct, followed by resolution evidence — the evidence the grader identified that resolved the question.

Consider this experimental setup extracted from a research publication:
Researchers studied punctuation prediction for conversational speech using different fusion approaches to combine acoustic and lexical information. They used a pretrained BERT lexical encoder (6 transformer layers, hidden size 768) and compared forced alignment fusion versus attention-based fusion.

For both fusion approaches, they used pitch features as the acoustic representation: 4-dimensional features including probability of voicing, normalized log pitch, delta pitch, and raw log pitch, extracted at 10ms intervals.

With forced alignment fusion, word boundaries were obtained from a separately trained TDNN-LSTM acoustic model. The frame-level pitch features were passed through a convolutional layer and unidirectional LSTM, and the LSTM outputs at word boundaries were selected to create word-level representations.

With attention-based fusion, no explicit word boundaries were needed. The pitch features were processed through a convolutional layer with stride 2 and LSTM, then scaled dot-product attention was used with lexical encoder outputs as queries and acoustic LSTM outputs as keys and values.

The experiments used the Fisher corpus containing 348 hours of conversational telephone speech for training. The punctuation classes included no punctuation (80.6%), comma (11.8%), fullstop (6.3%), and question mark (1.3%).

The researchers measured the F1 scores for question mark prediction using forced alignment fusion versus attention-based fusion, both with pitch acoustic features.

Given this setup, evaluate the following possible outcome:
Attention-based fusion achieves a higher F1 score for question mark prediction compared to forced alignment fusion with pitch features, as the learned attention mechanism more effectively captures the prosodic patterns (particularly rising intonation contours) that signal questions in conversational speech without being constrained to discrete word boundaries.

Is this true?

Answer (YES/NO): NO